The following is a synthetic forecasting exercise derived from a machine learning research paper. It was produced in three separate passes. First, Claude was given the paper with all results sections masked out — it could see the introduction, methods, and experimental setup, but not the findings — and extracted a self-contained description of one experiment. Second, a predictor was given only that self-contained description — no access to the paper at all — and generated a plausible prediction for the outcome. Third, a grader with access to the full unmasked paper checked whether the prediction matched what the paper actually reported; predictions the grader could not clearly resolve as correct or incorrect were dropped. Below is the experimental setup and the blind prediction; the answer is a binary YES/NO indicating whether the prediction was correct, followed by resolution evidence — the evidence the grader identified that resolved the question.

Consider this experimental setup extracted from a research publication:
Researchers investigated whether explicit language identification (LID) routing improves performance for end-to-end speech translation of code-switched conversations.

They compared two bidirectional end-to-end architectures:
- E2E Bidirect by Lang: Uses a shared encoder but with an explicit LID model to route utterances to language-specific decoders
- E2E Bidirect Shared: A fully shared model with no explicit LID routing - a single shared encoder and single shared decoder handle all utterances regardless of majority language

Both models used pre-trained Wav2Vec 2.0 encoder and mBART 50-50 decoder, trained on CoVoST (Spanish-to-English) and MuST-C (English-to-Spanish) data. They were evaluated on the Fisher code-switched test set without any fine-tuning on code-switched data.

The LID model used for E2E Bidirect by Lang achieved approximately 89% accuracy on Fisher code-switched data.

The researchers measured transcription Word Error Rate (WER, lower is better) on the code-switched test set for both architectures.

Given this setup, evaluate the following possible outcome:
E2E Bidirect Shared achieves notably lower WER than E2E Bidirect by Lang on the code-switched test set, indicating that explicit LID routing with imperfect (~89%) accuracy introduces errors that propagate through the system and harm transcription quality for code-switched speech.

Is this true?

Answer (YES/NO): YES